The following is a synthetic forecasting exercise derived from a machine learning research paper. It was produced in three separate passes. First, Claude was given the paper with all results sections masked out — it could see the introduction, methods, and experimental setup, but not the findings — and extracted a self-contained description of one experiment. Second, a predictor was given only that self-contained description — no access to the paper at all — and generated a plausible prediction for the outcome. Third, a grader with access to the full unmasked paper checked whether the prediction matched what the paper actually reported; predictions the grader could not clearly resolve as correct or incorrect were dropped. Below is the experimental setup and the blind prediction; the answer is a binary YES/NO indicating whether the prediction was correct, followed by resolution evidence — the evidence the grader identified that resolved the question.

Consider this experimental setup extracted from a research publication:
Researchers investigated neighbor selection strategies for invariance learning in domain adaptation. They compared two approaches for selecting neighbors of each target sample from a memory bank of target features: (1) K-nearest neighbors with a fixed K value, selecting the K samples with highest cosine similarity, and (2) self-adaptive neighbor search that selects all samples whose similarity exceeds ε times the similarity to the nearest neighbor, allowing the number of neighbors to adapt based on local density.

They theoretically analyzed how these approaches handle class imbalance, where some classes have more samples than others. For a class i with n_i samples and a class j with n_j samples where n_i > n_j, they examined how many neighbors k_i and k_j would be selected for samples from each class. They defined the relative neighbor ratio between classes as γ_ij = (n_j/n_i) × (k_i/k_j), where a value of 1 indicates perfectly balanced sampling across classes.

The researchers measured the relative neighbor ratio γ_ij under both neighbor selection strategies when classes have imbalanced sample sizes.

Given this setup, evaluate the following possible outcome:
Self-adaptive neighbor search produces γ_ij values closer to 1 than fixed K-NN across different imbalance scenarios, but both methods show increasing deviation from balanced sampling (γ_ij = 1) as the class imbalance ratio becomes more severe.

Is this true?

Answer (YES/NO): NO